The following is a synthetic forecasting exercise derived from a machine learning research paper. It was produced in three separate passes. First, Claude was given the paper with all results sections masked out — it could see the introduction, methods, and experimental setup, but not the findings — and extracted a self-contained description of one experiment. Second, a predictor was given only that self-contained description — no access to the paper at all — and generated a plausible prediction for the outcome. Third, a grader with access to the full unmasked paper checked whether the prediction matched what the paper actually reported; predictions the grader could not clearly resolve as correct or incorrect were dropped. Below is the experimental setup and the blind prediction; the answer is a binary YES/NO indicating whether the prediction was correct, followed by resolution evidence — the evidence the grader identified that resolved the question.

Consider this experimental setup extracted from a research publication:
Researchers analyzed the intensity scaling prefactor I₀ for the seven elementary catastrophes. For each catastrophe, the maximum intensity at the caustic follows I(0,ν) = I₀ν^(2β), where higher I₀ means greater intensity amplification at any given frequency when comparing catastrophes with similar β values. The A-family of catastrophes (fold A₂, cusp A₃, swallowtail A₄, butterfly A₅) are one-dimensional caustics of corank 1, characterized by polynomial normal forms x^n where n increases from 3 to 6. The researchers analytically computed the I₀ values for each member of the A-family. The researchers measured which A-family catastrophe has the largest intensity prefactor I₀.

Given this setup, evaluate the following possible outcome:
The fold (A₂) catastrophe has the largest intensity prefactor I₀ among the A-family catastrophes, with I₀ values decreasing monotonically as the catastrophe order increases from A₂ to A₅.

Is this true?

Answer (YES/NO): NO